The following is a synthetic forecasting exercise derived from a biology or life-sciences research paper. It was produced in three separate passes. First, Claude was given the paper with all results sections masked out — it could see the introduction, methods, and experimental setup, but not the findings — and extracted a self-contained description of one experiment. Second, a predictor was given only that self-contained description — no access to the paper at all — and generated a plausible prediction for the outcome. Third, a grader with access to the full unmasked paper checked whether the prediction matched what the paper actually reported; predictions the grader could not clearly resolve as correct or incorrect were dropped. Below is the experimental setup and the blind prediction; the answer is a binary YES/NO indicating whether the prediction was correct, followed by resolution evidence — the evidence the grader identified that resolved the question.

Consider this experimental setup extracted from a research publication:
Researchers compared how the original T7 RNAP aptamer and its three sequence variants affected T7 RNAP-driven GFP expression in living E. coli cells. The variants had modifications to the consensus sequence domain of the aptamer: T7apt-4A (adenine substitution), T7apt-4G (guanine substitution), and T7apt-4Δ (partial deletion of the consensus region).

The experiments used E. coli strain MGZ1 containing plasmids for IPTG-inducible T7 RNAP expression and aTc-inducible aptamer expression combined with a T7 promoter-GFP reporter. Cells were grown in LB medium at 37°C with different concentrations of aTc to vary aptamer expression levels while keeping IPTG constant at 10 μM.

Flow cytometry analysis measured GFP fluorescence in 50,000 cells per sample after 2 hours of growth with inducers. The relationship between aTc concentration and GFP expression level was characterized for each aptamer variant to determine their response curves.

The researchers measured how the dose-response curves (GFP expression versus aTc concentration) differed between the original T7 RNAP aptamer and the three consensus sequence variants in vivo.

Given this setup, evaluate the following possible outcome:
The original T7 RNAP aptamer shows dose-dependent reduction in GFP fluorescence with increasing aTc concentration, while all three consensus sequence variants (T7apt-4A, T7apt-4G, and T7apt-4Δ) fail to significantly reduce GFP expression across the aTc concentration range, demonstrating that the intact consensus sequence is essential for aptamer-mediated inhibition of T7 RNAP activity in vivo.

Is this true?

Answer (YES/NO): YES